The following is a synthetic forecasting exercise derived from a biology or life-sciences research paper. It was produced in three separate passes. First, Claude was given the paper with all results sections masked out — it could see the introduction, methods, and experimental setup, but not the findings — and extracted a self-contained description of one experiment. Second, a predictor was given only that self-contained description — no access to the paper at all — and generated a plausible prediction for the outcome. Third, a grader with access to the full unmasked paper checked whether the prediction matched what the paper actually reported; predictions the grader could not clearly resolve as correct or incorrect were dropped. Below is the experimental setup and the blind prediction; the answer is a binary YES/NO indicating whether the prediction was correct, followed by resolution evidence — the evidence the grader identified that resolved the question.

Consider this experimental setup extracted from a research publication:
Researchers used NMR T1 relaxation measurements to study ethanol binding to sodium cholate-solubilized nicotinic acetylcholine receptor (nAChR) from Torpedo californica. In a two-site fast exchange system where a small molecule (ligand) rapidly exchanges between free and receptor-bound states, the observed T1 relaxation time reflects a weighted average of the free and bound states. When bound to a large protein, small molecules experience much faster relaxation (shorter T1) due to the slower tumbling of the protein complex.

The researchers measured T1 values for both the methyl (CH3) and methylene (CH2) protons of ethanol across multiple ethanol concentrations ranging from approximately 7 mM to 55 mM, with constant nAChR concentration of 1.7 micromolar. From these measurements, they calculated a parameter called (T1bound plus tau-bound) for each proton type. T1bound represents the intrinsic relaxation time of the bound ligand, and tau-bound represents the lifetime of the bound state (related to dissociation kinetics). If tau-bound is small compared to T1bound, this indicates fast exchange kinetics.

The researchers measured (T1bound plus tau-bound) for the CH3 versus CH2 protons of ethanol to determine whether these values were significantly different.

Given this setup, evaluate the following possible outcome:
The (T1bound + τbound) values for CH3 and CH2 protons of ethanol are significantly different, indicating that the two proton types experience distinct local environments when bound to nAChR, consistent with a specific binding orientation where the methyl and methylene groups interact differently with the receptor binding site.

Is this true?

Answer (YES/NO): YES